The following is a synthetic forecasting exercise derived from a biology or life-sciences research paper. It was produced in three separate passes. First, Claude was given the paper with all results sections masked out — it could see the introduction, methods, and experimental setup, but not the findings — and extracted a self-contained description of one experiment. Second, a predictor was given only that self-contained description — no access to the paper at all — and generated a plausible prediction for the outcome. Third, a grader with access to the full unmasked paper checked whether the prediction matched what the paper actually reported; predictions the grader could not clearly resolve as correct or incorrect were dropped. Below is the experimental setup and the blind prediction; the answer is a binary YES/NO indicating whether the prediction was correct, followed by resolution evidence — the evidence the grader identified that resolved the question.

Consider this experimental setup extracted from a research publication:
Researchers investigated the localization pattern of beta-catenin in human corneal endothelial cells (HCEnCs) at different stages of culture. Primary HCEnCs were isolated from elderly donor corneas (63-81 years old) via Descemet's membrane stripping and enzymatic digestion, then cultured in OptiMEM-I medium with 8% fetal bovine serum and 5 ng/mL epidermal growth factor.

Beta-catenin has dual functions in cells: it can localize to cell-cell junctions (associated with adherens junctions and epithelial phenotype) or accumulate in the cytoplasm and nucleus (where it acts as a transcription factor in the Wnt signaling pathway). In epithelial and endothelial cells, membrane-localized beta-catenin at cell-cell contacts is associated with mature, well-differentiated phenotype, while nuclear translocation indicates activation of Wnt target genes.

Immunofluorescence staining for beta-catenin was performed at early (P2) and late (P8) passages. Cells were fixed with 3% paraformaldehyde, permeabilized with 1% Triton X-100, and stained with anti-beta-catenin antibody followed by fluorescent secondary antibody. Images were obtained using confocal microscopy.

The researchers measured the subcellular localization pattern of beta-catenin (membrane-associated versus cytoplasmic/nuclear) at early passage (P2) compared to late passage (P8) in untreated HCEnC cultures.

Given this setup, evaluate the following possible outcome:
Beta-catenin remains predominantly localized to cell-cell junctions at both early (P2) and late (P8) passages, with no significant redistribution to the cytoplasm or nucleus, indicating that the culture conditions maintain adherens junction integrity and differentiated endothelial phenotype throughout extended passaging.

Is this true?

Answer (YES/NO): NO